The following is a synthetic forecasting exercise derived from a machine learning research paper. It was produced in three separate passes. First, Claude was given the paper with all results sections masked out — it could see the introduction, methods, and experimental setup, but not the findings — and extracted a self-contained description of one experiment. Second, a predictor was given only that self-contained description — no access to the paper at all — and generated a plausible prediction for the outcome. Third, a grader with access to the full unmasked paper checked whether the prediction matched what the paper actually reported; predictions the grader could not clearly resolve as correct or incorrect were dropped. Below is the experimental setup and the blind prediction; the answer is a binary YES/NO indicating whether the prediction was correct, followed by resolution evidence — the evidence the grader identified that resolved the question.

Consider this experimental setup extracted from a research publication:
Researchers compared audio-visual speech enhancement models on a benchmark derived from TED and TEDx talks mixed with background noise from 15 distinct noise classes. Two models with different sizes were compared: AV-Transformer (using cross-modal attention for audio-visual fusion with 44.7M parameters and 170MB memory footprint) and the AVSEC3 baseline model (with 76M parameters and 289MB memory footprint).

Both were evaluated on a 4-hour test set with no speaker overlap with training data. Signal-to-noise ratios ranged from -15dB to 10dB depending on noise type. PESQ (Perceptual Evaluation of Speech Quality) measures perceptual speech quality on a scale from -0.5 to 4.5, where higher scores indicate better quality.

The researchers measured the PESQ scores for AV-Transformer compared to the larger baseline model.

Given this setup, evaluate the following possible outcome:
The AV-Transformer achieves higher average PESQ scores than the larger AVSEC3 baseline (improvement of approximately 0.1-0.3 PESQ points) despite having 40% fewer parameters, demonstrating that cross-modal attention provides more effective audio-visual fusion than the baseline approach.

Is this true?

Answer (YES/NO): YES